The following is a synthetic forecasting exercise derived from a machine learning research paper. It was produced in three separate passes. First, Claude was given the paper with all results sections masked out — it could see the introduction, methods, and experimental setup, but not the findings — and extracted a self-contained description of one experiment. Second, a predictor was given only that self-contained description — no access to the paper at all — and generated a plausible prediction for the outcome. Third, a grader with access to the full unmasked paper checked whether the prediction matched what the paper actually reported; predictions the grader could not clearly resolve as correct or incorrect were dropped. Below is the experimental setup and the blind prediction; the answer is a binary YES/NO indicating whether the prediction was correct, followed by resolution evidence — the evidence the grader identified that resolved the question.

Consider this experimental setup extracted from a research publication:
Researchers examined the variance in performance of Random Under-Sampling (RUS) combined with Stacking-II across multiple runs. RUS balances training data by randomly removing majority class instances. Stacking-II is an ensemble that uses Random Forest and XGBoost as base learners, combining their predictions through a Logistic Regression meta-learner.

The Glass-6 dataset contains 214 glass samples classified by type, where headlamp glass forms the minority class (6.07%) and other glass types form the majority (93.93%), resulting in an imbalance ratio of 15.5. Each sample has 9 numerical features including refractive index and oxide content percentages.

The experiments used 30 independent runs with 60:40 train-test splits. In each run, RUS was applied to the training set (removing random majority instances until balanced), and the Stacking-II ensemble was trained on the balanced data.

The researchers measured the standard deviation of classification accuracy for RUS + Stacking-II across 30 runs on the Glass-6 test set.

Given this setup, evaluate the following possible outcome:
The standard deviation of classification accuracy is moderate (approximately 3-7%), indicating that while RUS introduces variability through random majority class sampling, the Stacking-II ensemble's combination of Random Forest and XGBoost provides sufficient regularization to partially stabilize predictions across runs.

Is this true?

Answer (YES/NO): NO